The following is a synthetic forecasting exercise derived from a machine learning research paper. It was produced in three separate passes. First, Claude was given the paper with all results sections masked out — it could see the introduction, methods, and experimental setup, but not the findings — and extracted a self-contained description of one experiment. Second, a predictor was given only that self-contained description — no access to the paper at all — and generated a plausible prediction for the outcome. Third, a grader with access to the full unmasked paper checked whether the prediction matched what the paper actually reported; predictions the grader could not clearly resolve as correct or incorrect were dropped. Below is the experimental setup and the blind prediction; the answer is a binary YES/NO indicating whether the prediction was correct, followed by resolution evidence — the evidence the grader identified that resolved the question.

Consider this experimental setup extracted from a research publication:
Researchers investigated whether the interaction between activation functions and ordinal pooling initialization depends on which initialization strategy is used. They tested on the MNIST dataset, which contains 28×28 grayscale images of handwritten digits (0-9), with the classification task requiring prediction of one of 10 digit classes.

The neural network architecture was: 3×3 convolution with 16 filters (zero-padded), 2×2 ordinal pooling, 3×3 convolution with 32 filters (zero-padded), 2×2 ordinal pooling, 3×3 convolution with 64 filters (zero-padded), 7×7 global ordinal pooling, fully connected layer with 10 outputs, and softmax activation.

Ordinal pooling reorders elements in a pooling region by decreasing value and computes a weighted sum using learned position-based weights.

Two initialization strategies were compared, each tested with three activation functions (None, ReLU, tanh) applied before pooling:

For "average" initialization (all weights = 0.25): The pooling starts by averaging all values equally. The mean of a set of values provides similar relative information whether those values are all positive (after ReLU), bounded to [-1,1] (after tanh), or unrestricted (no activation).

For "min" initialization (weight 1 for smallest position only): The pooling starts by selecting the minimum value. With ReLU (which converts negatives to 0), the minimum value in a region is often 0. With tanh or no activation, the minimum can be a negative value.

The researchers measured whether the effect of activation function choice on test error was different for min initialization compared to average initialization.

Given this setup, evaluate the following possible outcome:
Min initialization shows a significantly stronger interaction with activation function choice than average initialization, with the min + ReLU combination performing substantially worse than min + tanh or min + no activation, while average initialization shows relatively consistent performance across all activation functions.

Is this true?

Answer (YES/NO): NO